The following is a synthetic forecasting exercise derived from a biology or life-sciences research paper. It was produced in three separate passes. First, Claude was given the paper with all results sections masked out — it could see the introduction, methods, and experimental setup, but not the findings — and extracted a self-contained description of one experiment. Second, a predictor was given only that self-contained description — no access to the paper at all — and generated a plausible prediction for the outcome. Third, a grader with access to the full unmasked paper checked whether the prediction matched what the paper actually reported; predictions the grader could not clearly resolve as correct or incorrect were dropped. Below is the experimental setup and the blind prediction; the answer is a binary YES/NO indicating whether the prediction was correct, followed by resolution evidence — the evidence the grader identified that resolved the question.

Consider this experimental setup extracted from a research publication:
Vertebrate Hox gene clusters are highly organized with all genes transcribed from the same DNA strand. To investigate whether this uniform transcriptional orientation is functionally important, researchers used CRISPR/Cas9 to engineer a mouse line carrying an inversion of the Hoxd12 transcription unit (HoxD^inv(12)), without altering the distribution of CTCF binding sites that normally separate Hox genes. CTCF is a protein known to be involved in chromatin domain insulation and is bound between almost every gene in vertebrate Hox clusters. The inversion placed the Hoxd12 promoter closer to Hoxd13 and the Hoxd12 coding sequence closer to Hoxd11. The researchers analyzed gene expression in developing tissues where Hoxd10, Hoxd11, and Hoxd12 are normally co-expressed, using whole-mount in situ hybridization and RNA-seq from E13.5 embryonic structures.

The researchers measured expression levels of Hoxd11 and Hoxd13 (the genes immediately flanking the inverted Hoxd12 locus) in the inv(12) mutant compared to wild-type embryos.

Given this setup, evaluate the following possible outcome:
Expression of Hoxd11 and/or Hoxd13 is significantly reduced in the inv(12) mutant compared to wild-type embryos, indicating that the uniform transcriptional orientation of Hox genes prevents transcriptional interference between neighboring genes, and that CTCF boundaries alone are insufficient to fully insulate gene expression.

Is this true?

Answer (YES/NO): NO